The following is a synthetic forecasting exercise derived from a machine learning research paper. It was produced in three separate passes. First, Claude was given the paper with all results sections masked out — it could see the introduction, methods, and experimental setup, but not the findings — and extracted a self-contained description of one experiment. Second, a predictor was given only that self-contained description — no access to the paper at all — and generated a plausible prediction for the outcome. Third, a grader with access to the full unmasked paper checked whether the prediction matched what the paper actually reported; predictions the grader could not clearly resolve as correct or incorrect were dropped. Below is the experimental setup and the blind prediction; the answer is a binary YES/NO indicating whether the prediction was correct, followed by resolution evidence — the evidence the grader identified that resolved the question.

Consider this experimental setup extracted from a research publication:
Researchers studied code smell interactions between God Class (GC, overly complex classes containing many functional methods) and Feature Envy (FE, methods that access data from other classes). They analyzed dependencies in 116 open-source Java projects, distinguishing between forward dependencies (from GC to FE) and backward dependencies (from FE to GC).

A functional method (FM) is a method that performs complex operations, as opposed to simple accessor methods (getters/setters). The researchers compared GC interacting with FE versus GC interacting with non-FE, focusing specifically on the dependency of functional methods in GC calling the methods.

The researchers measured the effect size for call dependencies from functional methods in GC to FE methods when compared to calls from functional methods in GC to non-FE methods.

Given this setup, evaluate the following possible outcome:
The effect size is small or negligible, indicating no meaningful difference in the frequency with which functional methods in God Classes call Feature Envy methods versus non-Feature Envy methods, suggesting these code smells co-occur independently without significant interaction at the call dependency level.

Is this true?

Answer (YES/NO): NO